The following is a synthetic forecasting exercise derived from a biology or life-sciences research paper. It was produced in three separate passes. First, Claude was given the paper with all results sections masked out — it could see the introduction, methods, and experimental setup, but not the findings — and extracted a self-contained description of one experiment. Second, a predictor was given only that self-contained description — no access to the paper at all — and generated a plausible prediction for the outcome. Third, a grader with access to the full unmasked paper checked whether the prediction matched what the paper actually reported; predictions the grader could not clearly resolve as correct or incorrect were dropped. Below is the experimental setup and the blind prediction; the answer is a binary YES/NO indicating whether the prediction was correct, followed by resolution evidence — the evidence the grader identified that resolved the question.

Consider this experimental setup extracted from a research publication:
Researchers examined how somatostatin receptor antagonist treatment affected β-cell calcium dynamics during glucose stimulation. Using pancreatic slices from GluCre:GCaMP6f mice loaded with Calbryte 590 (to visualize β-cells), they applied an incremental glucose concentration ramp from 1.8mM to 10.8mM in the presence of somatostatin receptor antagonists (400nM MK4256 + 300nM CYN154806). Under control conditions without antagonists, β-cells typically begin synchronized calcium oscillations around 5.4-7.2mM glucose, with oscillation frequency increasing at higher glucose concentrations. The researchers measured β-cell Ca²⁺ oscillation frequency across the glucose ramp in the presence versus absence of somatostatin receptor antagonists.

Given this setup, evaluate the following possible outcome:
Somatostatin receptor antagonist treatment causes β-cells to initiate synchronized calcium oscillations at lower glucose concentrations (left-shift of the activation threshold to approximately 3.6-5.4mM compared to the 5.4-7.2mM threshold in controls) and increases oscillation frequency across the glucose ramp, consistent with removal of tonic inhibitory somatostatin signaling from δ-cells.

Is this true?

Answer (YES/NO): NO